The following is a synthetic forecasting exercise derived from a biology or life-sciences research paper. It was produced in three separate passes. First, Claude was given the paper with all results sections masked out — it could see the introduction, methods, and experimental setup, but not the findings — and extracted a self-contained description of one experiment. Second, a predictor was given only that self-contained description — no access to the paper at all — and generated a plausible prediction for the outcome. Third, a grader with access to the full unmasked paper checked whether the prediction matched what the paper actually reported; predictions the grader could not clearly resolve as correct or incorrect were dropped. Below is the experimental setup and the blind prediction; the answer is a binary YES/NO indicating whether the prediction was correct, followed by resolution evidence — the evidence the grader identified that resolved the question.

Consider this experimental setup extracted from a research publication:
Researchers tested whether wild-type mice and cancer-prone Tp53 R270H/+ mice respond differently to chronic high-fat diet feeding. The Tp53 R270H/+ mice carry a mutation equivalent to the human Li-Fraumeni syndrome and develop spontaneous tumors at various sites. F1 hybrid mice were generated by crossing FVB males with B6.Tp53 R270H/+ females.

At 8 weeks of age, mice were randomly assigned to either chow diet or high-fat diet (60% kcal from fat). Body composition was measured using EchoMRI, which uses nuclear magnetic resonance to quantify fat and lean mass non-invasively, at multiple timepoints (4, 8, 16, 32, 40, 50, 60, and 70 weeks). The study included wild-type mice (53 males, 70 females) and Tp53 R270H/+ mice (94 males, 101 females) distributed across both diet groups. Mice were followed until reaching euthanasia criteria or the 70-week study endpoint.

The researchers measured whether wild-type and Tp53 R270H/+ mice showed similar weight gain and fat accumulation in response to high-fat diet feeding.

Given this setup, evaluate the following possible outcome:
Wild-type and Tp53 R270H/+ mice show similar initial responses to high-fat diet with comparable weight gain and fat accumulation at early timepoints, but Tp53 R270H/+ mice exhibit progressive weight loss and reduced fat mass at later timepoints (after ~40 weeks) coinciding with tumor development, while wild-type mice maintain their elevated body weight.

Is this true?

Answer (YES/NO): NO